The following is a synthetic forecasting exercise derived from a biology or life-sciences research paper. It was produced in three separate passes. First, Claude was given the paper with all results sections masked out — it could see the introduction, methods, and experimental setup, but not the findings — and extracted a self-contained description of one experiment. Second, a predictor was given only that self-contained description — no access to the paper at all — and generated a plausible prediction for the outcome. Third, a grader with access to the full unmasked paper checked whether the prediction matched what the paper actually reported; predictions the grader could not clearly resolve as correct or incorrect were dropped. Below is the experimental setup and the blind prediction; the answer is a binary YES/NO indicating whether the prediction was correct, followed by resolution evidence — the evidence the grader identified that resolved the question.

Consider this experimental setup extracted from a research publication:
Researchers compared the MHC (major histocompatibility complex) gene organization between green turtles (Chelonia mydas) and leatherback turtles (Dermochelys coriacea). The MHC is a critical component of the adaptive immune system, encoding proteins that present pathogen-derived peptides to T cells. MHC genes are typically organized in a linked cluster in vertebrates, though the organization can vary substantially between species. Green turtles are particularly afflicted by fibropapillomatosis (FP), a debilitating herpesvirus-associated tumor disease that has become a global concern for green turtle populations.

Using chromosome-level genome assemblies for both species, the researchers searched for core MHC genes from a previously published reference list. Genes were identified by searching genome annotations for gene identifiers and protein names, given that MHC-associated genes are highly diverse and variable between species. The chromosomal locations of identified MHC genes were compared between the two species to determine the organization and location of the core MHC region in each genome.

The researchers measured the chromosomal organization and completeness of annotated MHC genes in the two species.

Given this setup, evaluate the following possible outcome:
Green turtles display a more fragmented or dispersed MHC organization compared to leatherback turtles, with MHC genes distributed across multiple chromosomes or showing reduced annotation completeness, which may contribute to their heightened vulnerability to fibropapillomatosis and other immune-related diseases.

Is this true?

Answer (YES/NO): NO